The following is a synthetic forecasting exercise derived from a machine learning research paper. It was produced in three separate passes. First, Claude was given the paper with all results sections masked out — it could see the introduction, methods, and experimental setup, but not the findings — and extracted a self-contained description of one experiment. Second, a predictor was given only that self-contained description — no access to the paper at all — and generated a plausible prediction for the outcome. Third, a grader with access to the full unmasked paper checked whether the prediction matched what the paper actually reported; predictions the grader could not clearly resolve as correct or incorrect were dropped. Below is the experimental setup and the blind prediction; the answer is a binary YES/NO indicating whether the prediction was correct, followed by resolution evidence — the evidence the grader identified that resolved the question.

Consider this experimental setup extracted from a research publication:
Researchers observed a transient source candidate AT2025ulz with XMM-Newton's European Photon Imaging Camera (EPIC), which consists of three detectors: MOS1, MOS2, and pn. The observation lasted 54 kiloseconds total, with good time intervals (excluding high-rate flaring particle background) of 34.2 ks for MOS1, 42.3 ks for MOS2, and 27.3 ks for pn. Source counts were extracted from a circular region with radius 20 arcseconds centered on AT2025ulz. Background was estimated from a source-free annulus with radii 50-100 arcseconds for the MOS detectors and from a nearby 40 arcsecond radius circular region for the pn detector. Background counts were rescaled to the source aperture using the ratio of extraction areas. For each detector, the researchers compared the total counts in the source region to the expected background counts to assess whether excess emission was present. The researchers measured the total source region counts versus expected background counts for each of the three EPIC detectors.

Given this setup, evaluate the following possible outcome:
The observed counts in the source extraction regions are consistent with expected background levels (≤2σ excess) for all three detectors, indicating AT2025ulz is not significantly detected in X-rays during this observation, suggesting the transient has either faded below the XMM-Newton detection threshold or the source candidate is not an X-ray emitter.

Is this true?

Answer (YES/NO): YES